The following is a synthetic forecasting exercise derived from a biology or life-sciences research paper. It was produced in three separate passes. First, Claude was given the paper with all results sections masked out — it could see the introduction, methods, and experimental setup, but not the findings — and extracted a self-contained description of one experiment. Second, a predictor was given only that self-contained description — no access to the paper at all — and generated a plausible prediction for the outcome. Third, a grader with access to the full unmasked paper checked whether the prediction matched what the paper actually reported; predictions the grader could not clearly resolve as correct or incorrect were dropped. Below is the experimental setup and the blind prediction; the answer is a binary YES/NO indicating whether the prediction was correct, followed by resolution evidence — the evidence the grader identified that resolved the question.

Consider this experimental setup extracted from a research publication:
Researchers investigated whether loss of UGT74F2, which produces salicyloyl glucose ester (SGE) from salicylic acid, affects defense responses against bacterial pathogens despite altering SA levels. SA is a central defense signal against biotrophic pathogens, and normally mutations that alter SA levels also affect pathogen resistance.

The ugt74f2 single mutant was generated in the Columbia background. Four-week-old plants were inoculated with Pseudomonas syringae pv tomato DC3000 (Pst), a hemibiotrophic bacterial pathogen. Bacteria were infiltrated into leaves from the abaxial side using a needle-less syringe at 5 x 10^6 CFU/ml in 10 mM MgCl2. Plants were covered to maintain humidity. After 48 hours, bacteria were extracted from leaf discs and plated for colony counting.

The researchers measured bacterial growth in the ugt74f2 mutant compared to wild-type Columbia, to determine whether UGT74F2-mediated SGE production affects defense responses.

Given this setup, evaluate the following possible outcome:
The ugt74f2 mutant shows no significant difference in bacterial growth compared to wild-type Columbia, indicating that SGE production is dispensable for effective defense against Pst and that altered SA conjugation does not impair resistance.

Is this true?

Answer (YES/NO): YES